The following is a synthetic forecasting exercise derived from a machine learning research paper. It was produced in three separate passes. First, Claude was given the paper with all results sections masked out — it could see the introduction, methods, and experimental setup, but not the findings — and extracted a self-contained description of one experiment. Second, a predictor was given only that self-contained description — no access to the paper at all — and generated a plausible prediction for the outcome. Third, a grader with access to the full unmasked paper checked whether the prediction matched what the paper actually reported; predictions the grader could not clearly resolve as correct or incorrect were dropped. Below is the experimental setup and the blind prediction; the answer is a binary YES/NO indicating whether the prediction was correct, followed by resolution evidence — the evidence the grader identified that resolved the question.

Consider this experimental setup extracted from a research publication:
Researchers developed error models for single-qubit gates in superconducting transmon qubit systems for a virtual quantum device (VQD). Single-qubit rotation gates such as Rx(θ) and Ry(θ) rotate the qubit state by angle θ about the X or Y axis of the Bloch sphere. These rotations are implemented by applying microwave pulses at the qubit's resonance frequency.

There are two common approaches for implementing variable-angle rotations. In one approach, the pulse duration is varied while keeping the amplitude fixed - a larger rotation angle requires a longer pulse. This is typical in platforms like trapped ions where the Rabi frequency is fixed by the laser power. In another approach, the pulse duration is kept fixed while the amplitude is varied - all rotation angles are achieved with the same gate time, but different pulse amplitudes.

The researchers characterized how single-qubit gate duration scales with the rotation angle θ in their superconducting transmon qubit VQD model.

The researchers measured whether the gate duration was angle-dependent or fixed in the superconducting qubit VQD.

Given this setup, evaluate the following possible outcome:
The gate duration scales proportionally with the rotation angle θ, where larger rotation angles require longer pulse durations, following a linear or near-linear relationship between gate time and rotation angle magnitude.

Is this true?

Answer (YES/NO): NO